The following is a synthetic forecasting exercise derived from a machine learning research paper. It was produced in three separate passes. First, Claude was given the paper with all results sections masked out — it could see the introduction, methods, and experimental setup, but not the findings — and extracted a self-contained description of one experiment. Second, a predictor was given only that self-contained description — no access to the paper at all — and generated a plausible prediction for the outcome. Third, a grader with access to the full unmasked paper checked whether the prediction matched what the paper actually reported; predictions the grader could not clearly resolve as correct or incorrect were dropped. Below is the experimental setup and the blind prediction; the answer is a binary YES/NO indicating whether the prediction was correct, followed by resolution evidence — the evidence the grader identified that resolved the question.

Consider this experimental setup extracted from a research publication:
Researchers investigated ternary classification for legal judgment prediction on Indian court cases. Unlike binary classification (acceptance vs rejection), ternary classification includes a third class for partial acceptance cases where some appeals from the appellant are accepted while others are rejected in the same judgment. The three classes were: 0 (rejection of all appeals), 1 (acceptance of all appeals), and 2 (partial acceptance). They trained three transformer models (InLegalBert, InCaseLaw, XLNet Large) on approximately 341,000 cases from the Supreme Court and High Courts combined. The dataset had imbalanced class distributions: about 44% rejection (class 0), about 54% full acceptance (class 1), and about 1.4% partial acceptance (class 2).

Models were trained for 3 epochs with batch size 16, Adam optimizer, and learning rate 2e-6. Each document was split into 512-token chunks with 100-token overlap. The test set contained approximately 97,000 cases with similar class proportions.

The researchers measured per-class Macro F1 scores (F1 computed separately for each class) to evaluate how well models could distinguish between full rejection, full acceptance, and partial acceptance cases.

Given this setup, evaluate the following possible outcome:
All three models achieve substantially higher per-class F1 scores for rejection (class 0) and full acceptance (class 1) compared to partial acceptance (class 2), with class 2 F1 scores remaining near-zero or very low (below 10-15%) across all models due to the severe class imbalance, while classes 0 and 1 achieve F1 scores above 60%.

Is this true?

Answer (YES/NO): NO